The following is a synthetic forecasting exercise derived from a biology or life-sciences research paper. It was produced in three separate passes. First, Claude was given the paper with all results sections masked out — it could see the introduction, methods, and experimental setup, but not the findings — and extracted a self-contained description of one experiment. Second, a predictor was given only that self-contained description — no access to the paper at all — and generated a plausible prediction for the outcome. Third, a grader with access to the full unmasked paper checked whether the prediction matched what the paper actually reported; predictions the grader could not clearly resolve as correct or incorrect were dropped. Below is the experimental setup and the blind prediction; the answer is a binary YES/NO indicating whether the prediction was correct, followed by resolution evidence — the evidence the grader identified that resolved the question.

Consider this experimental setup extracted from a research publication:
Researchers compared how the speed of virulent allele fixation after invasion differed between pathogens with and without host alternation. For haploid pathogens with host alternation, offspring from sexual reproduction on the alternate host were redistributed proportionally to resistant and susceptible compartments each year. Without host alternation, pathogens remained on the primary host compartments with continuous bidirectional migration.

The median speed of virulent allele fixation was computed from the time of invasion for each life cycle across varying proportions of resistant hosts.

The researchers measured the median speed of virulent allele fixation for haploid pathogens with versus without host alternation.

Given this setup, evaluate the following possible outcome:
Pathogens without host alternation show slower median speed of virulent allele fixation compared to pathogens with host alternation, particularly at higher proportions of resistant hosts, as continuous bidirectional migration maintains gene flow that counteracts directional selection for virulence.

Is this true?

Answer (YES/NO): NO